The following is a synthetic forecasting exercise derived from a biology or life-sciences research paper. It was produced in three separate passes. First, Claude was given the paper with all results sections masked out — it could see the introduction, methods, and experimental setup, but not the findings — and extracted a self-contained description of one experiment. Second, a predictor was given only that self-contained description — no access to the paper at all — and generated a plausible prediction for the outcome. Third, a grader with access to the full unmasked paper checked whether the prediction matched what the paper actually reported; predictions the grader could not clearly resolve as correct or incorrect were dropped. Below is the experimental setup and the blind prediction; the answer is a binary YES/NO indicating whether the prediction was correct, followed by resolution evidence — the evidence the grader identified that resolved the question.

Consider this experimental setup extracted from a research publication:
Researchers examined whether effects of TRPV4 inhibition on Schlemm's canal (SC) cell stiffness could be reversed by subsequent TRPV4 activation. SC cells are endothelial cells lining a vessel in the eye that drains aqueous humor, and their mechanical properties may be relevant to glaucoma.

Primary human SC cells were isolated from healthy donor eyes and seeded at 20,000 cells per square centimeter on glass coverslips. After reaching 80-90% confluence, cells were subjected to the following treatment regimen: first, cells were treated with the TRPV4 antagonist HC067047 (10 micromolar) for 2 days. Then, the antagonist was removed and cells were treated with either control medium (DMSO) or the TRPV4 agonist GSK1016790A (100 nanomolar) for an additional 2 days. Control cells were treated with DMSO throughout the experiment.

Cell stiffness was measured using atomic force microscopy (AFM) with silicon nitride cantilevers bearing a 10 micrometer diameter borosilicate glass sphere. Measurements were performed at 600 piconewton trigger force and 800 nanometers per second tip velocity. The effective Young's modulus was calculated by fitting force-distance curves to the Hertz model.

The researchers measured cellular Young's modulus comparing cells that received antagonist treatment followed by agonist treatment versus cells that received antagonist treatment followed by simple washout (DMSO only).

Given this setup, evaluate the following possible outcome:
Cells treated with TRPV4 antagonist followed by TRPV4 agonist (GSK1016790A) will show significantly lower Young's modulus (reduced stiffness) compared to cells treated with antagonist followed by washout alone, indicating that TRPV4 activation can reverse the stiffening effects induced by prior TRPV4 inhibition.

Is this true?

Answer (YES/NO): NO